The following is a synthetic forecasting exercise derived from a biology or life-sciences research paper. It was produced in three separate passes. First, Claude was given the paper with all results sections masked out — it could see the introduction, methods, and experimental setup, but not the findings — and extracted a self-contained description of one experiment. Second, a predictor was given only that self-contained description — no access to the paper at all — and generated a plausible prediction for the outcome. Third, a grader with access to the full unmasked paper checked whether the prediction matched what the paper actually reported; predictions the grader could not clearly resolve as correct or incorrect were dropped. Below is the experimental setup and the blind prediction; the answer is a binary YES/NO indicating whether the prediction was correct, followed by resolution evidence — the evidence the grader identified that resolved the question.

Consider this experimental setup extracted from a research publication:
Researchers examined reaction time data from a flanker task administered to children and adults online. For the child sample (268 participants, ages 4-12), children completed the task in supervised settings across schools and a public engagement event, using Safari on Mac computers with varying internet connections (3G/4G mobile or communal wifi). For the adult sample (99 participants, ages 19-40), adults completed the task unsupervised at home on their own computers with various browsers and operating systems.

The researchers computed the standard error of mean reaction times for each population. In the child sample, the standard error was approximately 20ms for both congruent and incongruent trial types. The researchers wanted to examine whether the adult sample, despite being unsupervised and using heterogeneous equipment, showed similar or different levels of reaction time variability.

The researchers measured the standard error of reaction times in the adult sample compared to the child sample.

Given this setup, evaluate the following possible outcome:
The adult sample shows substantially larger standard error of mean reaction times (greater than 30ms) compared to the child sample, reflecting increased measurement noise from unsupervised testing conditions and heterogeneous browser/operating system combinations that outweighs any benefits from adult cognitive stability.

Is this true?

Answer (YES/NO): NO